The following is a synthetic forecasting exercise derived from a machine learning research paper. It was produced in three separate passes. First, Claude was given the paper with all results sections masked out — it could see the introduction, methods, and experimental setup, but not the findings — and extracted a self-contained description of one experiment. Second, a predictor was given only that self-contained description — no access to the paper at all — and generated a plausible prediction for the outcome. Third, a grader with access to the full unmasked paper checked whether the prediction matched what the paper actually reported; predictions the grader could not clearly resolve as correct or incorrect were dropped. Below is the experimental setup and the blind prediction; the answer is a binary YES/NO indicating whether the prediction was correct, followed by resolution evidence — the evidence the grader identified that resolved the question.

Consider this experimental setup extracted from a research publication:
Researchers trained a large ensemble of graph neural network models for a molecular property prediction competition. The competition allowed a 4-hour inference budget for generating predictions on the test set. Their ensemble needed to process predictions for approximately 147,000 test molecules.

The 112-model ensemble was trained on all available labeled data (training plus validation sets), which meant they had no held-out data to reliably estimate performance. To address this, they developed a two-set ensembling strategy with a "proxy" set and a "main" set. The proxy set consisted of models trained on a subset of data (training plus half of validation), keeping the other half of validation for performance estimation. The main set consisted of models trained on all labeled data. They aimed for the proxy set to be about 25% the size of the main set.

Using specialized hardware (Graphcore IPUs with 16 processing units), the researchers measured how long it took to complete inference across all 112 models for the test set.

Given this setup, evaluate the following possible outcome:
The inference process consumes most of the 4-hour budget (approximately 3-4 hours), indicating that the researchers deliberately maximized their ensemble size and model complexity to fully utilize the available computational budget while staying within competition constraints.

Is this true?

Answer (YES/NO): NO